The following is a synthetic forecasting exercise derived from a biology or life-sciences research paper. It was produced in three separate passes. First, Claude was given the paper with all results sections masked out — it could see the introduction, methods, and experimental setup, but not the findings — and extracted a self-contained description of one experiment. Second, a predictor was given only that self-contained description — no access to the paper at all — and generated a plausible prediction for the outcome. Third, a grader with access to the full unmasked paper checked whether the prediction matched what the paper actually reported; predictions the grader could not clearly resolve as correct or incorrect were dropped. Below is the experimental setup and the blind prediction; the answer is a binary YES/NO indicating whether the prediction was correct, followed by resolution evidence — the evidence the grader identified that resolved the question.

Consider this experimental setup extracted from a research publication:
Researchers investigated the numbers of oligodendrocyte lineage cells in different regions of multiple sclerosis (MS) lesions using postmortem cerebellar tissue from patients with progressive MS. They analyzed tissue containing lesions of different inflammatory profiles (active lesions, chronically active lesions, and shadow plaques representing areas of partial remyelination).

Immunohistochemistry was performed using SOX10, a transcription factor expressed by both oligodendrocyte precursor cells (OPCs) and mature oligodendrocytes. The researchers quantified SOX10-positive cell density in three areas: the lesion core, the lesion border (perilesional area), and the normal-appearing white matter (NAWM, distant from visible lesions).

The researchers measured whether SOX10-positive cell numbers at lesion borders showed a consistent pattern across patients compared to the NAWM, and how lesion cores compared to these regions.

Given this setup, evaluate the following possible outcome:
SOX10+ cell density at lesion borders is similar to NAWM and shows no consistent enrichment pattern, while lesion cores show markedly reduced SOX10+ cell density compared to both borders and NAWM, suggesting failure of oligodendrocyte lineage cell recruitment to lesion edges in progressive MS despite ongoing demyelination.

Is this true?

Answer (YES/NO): YES